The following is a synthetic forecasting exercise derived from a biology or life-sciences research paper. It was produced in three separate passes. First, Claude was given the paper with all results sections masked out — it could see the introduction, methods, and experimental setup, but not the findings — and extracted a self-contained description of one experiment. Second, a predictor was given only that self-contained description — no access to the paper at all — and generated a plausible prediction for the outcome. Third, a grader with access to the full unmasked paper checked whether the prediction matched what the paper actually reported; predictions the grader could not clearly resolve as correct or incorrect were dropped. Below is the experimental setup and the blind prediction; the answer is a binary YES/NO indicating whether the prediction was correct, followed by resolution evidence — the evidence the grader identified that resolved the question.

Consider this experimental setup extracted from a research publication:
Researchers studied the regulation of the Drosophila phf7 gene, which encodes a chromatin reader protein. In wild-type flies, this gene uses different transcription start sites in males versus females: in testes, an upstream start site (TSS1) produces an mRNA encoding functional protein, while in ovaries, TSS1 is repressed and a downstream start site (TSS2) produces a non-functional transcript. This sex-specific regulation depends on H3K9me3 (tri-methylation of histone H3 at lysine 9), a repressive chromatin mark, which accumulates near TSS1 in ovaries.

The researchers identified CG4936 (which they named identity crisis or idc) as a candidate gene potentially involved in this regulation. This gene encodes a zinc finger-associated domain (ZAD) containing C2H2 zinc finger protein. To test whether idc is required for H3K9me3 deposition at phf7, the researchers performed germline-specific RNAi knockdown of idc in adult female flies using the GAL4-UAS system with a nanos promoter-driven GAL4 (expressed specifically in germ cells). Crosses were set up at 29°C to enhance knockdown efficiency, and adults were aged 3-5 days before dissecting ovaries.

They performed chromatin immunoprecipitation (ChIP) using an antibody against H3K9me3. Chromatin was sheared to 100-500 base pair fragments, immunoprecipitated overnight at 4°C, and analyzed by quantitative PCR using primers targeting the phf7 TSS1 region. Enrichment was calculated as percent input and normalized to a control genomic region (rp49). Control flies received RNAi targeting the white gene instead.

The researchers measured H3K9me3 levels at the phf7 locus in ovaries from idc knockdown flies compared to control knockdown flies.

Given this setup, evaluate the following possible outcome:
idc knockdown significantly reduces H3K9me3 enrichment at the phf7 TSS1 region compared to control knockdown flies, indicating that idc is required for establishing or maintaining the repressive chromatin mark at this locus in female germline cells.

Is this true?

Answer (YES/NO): YES